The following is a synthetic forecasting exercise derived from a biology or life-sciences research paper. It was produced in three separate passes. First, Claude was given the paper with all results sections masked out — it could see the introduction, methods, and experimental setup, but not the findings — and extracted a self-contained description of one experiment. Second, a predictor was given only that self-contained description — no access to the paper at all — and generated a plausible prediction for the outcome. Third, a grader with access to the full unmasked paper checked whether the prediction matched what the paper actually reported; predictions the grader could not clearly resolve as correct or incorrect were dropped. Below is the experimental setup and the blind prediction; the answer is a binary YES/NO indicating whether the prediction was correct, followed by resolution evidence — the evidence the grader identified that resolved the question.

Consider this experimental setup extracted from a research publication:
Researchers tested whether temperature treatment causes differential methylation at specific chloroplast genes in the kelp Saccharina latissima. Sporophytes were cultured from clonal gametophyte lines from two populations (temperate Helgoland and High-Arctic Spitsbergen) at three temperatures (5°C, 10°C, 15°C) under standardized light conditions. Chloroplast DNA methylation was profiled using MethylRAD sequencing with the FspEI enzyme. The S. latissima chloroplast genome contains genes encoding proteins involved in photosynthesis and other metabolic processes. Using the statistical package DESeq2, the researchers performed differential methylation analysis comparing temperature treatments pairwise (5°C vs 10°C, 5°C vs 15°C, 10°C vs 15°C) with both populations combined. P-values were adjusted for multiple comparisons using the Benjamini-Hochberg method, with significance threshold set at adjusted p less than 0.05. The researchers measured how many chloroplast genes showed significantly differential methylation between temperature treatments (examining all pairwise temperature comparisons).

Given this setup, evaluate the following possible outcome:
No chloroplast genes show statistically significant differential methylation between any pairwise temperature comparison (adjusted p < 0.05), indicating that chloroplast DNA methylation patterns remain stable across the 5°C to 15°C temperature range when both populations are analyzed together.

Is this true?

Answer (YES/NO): NO